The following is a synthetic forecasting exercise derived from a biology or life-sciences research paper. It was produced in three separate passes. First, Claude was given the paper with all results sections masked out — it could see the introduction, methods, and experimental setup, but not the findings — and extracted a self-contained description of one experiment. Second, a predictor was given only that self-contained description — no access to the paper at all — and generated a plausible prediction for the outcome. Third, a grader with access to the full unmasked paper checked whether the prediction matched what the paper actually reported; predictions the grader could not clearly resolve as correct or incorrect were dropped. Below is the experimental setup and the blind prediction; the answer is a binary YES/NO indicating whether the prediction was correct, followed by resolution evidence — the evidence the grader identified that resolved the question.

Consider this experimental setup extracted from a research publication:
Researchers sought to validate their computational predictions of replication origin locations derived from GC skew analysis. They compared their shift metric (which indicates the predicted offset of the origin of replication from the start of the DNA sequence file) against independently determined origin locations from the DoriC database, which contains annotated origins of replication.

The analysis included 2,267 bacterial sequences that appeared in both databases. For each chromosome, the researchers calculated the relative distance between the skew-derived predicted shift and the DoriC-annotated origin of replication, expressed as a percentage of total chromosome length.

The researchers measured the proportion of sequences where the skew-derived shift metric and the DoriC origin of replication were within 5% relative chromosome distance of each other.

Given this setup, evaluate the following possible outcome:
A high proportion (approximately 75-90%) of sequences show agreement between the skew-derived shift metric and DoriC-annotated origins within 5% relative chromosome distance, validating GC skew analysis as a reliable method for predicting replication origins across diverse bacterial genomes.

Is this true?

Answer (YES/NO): YES